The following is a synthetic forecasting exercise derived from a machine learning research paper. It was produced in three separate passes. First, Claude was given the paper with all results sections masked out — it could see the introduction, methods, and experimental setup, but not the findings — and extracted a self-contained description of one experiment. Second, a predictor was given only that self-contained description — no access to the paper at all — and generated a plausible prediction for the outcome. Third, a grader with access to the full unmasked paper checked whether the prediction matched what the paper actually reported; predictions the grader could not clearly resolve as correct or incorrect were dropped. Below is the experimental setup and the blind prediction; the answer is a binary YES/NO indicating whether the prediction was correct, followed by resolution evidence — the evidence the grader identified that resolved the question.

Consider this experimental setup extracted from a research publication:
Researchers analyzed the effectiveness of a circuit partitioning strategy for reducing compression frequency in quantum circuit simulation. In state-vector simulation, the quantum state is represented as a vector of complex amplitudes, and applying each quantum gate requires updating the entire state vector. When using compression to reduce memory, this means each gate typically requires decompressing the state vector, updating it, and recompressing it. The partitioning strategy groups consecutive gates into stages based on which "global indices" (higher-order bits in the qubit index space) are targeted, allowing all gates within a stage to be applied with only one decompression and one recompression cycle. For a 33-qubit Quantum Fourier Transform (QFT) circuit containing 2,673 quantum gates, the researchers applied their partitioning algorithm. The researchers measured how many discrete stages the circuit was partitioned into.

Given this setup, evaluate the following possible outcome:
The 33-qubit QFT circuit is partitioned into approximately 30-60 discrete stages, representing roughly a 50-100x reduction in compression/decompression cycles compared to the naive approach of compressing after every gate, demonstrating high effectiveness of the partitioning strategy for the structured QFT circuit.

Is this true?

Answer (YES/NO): NO